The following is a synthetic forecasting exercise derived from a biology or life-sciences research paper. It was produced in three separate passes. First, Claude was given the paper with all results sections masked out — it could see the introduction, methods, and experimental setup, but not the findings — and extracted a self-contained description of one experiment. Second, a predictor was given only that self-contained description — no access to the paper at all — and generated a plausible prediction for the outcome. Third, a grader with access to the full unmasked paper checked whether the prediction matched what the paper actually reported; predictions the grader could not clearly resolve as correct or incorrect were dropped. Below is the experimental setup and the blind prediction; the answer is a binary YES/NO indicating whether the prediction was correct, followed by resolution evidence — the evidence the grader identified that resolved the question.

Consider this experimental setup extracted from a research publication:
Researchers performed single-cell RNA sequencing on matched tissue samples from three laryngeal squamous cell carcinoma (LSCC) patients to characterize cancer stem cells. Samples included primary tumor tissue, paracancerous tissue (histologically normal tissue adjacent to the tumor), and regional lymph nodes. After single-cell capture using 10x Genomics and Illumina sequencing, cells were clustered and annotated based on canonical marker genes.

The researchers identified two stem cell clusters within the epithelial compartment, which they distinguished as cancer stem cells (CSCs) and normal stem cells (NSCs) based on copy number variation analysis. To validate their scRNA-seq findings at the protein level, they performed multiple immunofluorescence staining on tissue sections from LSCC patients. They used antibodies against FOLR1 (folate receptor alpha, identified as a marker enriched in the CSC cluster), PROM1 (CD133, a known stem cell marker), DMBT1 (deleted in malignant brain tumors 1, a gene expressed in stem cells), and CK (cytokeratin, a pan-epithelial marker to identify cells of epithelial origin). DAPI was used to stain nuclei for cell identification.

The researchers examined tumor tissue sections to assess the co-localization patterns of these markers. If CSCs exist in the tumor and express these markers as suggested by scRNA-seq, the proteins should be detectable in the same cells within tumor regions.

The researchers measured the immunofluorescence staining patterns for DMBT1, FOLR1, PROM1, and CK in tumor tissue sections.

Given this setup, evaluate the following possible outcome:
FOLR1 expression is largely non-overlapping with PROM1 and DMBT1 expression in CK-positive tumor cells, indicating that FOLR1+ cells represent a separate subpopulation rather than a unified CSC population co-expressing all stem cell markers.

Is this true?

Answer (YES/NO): NO